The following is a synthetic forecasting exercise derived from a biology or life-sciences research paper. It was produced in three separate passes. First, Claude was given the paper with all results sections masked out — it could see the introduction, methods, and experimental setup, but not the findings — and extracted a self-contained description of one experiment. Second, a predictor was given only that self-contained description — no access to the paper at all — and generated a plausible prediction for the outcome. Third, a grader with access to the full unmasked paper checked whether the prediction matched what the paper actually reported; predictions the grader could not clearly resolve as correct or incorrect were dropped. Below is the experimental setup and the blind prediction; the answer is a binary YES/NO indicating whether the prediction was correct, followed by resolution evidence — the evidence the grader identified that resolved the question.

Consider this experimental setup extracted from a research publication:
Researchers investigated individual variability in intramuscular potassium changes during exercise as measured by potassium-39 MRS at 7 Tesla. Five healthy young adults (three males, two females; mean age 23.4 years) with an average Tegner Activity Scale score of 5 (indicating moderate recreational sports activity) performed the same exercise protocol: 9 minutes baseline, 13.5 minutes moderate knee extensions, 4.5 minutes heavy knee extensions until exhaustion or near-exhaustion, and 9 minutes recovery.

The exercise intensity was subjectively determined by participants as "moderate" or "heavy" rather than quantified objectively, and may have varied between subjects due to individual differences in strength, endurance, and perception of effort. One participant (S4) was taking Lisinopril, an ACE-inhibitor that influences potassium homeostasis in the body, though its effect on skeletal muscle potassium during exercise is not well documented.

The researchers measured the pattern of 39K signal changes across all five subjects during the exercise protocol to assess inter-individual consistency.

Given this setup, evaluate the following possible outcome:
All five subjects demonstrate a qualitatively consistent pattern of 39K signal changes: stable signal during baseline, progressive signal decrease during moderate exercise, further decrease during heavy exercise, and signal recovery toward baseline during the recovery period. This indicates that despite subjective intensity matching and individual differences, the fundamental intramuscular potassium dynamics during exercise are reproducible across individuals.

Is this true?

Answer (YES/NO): NO